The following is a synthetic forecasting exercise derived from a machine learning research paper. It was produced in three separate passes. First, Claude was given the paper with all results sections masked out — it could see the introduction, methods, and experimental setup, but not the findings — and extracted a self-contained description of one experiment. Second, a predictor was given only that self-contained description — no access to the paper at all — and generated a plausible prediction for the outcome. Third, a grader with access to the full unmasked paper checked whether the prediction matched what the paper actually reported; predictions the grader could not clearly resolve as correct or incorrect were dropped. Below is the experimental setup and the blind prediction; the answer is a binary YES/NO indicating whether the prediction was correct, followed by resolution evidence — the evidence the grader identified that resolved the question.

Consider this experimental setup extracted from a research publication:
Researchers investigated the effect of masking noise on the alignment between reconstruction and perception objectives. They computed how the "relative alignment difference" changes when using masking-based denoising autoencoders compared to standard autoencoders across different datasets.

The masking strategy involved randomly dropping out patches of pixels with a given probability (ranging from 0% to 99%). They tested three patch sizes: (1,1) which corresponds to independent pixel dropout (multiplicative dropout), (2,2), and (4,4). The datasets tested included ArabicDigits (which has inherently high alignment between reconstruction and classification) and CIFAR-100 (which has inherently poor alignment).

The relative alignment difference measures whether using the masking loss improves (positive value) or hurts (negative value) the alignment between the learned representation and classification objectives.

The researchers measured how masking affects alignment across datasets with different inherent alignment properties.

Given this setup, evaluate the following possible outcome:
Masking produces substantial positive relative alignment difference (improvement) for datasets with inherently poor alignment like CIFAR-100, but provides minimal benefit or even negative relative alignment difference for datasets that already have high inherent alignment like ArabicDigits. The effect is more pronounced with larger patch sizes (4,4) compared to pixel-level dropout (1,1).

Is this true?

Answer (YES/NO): NO